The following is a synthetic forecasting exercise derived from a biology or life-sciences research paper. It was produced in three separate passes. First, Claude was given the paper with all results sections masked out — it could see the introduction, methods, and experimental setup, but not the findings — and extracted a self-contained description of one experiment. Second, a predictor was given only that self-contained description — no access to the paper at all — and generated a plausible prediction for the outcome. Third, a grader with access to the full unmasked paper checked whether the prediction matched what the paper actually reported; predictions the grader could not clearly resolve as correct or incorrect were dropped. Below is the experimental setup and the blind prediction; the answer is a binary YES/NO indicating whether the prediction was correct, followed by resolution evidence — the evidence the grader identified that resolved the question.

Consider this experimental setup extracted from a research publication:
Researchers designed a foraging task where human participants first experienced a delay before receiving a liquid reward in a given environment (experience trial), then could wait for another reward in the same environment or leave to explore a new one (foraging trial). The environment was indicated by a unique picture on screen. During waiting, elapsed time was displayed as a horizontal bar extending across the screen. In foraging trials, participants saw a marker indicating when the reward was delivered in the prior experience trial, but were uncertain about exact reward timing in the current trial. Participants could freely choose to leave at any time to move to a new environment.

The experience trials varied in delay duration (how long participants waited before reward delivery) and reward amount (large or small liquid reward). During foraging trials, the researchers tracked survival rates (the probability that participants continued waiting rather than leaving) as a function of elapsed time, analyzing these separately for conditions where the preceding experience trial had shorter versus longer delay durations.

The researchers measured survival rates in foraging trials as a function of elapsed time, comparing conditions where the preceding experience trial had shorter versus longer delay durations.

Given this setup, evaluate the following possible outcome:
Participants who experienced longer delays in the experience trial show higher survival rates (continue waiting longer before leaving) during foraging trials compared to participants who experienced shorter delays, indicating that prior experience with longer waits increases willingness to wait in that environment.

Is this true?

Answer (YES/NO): NO